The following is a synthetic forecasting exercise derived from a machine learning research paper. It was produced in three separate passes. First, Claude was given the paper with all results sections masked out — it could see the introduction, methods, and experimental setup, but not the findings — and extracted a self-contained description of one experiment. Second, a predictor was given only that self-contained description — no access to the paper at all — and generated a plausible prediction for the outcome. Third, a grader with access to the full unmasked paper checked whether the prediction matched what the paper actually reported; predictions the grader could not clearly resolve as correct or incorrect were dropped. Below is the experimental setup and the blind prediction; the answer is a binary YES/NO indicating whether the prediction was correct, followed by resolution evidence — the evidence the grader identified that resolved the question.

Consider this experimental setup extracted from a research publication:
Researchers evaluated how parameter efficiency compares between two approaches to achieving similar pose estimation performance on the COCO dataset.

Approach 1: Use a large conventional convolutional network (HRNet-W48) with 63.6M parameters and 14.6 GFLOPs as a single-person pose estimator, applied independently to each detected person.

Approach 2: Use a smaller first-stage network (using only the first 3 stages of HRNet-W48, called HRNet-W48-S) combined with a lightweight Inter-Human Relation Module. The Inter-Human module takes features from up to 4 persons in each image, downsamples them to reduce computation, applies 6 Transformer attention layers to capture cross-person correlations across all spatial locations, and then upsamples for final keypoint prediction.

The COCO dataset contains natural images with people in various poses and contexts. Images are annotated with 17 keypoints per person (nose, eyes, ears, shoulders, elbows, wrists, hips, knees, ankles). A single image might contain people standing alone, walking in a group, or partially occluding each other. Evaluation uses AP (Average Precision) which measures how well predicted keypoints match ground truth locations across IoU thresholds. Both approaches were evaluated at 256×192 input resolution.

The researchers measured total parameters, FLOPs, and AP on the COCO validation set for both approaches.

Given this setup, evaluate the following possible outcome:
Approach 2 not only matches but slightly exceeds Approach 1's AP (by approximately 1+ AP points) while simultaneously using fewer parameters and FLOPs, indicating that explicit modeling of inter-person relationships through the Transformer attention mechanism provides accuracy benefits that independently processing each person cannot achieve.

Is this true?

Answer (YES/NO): NO